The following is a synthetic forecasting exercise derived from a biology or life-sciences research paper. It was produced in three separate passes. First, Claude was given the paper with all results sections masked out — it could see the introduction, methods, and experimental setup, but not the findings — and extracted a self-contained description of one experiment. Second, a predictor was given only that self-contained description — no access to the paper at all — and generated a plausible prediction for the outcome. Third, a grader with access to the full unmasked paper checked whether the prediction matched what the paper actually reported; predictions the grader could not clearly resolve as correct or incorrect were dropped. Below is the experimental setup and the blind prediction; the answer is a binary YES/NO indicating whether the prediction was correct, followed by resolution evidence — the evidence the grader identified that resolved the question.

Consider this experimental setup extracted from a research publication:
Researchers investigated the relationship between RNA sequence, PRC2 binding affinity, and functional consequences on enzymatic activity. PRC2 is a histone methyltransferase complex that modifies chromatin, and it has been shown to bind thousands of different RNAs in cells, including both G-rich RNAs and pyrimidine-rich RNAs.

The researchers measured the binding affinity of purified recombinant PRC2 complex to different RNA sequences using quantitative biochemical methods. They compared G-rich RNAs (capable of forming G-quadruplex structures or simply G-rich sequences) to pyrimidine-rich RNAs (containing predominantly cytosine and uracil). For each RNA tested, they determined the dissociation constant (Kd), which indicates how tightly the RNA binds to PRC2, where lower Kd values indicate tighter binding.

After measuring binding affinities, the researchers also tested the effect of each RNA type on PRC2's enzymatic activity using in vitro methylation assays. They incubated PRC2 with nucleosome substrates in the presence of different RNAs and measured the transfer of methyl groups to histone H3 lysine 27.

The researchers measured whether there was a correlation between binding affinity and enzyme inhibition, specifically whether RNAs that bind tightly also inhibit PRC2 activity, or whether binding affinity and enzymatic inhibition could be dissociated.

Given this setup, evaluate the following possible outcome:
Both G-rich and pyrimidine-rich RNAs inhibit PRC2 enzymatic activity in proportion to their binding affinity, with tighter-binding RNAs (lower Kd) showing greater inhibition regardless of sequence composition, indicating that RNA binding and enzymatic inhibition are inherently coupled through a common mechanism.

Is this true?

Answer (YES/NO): NO